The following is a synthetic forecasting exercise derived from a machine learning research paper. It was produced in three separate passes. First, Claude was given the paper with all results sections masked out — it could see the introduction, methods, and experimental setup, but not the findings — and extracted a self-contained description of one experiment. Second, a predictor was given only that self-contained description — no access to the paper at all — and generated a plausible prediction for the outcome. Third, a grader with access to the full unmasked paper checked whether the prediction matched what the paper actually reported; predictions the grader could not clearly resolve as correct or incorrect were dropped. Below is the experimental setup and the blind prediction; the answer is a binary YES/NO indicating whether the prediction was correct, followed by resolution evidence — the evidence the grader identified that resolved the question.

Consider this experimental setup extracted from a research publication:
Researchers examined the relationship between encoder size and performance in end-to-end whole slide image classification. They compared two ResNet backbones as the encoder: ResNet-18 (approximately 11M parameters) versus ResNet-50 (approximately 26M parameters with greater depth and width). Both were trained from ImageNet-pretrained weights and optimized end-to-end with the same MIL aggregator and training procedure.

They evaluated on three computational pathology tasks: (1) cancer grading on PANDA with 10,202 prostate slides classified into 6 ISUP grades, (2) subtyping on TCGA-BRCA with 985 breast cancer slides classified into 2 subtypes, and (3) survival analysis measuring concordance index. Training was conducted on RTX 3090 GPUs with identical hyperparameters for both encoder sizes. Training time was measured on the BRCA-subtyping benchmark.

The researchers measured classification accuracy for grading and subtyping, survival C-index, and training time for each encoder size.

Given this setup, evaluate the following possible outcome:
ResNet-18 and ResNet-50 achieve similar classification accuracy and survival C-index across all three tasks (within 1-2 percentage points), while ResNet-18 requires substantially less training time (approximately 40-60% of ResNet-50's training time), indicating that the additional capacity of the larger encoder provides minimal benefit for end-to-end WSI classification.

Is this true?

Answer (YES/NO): NO